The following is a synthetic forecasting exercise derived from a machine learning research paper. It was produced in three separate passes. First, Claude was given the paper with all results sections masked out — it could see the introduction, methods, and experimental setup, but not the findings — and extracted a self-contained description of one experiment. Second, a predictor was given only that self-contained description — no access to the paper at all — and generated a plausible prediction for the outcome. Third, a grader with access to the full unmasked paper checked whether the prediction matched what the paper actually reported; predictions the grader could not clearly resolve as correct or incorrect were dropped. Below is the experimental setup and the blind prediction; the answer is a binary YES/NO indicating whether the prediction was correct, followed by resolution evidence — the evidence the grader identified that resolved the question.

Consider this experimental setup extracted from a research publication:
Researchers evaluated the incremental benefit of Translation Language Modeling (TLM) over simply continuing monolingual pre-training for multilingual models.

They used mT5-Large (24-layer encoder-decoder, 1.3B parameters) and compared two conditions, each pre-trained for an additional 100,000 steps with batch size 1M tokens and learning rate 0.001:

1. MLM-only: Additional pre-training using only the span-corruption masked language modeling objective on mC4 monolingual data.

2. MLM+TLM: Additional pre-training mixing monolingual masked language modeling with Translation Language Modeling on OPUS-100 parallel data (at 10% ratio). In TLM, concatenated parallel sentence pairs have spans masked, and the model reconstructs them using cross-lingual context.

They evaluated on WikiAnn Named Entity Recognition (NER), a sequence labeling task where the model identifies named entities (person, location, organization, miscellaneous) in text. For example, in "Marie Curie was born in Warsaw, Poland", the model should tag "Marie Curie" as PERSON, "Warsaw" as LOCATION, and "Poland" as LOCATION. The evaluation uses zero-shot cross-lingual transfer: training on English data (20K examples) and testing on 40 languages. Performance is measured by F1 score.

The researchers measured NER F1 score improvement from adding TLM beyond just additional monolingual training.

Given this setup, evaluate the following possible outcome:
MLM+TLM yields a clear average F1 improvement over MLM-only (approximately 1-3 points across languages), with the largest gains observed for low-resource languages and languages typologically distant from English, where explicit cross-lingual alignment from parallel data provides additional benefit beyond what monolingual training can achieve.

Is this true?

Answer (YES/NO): NO